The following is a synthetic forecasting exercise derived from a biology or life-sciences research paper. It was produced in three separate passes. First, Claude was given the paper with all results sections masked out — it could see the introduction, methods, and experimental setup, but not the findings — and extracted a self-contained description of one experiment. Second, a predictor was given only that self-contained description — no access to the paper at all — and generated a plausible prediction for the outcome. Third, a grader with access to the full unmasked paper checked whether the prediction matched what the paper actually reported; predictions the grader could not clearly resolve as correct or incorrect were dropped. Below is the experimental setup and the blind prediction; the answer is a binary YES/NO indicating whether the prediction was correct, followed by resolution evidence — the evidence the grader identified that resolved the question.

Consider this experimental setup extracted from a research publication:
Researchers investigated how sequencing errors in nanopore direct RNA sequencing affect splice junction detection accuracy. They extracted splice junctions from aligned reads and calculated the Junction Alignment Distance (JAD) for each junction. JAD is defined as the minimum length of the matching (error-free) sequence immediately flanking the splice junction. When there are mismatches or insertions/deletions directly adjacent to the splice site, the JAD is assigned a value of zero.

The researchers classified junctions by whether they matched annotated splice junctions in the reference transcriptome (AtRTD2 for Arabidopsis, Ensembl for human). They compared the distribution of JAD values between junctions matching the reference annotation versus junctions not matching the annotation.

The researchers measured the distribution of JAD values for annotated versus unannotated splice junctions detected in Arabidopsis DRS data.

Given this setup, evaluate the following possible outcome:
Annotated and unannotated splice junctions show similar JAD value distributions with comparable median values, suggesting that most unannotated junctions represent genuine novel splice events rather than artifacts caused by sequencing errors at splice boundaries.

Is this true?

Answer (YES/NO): NO